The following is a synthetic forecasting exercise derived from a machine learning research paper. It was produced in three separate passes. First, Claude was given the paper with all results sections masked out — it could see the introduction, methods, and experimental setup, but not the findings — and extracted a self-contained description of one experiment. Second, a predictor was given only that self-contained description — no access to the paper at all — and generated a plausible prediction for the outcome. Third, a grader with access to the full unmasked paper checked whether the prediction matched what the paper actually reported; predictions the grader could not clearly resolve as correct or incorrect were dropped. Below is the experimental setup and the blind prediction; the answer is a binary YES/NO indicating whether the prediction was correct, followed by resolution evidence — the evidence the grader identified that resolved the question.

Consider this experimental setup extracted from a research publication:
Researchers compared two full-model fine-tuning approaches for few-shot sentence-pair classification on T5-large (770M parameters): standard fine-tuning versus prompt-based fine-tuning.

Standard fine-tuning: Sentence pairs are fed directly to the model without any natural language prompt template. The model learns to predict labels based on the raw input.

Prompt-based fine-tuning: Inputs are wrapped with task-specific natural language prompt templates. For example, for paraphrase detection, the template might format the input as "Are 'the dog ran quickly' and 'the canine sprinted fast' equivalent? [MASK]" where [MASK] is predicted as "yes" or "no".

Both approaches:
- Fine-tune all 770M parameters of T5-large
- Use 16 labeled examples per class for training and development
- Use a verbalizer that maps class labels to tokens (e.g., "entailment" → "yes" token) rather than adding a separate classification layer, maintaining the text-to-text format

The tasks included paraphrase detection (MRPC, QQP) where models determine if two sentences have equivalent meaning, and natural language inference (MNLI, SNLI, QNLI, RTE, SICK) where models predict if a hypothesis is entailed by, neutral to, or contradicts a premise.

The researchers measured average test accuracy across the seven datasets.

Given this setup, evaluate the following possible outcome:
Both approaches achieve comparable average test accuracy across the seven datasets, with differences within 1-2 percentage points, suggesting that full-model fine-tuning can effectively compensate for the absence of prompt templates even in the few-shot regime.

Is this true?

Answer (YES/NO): YES